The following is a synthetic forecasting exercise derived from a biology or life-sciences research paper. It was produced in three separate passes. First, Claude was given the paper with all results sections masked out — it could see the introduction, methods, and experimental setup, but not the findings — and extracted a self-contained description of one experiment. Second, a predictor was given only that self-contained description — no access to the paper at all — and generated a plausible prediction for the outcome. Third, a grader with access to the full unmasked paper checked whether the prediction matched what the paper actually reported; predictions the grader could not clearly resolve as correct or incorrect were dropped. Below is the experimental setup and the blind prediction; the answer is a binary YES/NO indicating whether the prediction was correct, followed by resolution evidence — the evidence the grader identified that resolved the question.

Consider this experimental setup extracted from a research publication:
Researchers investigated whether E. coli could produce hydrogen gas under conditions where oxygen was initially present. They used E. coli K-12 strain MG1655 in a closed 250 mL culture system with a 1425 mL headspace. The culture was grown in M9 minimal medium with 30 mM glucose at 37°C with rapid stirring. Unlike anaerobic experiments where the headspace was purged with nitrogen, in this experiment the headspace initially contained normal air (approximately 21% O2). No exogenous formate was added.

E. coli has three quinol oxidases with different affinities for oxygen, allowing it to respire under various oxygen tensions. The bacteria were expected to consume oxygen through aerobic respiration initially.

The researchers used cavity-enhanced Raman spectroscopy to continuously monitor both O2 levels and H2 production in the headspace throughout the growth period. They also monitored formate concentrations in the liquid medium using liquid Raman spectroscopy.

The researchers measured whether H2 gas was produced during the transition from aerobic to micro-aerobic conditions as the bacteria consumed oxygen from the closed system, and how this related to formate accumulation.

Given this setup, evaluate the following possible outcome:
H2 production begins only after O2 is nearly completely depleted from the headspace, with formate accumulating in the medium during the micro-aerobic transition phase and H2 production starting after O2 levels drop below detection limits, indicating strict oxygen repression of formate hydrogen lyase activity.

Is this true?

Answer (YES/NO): NO